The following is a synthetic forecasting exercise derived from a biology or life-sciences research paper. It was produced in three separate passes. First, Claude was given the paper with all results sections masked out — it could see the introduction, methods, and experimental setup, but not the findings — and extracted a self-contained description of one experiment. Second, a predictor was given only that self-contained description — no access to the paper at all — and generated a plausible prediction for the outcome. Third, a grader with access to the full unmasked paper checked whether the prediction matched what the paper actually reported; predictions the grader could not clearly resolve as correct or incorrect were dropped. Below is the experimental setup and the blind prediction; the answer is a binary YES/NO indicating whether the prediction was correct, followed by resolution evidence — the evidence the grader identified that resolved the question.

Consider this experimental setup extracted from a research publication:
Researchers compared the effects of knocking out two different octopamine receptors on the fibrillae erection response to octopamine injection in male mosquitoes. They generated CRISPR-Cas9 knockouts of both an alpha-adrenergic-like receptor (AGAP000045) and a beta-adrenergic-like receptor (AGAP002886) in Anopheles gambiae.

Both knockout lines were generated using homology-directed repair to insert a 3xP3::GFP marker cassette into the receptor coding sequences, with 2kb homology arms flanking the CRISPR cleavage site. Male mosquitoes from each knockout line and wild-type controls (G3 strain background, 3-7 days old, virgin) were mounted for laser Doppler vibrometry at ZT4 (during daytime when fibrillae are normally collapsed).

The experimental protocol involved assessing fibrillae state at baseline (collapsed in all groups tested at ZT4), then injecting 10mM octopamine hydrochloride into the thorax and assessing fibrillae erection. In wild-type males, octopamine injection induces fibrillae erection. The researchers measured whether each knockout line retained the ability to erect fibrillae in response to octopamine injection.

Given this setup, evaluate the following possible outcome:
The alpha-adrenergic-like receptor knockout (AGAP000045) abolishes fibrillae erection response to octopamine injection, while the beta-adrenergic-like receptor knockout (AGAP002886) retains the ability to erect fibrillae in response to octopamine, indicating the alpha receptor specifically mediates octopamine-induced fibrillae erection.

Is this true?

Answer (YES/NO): NO